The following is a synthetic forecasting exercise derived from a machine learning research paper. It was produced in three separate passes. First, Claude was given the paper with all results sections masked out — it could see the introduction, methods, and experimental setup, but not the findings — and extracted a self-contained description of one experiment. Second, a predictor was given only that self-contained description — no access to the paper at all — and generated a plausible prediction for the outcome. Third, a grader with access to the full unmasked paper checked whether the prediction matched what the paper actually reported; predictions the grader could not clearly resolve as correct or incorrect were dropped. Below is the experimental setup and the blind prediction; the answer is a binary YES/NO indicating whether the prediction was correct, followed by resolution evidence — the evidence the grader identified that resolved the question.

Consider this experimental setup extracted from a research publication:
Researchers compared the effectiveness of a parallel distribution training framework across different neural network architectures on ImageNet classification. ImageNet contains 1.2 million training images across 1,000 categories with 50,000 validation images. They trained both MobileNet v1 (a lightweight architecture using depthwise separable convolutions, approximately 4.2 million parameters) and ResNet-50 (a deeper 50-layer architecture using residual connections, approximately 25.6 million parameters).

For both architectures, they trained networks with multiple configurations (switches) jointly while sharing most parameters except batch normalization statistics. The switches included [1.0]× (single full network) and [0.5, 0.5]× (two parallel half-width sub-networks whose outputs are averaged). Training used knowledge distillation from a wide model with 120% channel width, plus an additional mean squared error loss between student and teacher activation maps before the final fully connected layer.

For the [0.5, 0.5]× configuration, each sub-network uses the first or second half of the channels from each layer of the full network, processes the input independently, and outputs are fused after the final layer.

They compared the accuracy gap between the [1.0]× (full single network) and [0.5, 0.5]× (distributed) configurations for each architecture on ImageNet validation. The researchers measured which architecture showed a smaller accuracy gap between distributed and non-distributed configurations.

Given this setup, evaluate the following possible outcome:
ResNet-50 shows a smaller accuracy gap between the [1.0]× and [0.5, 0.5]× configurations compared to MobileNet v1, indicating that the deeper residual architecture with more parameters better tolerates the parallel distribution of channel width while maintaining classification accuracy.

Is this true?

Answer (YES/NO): YES